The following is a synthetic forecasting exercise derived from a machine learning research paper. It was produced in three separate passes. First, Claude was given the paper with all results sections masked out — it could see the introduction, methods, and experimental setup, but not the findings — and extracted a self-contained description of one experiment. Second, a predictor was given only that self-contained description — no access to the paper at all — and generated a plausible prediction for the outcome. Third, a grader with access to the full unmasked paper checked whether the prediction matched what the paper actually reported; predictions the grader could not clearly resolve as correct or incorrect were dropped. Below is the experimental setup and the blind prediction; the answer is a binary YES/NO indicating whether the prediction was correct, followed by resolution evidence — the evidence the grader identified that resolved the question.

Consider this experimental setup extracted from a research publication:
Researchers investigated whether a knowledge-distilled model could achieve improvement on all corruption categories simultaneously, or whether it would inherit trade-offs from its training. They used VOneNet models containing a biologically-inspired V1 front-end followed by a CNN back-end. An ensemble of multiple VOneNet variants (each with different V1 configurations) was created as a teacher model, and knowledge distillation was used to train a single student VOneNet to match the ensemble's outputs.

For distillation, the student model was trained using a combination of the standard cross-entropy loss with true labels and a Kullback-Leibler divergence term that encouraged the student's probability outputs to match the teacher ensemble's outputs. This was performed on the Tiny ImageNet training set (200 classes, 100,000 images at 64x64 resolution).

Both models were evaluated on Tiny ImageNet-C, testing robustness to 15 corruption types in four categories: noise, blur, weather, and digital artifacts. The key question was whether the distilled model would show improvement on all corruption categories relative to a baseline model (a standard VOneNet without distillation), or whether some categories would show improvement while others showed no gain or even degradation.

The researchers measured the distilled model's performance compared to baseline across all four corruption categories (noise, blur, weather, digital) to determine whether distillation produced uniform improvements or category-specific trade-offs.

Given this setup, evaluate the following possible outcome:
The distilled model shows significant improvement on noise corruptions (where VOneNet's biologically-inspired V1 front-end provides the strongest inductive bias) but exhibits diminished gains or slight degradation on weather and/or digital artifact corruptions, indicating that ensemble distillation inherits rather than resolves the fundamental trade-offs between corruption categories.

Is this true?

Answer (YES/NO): NO